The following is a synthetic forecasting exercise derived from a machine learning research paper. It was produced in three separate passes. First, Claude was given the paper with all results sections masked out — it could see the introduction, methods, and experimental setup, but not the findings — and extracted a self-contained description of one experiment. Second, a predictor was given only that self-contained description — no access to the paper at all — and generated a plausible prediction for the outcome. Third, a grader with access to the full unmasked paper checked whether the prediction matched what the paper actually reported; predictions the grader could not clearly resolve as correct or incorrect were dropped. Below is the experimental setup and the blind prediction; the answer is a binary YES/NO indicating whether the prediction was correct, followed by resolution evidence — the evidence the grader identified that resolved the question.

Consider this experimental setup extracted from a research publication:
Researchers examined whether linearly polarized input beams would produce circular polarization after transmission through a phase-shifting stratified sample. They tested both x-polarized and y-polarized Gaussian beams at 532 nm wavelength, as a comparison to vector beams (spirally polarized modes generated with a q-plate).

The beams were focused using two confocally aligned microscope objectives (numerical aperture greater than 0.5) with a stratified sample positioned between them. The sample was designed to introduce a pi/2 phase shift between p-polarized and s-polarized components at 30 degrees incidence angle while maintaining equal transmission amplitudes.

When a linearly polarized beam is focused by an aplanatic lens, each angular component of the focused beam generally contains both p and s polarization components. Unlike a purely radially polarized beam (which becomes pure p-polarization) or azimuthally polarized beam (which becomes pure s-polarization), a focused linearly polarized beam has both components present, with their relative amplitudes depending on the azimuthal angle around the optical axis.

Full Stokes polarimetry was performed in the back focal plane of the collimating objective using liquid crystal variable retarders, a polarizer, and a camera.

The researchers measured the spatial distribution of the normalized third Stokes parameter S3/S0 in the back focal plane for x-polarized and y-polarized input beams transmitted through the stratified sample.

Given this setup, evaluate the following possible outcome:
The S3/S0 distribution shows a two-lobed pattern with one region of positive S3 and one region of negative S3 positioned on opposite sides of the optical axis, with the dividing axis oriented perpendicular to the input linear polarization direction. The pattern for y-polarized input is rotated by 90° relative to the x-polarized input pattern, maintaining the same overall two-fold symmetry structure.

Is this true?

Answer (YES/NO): NO